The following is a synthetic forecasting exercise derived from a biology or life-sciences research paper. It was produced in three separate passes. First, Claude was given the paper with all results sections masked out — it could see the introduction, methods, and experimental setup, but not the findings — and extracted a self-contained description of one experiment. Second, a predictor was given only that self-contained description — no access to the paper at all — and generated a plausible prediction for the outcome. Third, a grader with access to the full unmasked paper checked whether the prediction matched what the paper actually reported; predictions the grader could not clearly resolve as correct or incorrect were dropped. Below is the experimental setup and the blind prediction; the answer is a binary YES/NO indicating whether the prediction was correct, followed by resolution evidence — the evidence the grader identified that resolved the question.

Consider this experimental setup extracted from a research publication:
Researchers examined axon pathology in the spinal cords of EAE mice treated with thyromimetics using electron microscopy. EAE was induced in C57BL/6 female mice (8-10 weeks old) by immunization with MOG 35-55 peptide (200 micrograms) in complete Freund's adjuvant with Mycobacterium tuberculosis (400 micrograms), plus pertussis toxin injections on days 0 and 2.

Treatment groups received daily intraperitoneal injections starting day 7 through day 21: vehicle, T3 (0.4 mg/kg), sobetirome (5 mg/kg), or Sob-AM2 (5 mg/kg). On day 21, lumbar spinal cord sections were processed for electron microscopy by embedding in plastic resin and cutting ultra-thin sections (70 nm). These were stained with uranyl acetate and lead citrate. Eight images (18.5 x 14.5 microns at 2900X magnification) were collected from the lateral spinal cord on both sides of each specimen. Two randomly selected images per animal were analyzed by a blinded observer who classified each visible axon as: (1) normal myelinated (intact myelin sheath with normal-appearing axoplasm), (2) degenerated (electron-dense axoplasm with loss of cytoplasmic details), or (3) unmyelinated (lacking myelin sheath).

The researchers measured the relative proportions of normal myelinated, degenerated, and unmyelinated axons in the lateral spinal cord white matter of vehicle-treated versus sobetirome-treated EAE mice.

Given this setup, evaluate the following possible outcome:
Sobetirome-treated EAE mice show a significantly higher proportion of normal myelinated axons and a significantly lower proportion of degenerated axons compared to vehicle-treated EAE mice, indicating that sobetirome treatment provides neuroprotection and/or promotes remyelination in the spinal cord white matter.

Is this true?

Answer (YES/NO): YES